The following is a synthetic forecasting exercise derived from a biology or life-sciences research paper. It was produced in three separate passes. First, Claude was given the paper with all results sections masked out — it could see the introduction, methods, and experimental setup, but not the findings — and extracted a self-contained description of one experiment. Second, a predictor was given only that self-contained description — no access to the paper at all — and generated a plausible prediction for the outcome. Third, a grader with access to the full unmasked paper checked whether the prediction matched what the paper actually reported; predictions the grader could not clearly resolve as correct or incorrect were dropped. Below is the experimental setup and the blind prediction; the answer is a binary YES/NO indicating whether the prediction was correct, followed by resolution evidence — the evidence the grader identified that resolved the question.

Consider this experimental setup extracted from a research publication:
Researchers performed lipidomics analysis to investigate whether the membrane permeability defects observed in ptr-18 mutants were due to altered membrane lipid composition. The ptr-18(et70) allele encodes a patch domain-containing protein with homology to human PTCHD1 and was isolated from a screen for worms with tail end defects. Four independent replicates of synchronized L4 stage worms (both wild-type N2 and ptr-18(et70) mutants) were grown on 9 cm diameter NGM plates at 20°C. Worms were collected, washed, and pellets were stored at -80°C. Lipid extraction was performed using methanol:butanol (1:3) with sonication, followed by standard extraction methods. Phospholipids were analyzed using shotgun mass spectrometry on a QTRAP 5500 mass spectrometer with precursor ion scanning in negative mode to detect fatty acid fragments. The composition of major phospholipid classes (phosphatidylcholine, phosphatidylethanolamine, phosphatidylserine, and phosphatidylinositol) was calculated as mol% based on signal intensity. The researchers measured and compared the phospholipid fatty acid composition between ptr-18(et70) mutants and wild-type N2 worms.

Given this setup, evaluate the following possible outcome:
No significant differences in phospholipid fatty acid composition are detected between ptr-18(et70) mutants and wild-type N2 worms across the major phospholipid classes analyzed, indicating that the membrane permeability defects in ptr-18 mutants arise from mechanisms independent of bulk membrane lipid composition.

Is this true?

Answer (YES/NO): YES